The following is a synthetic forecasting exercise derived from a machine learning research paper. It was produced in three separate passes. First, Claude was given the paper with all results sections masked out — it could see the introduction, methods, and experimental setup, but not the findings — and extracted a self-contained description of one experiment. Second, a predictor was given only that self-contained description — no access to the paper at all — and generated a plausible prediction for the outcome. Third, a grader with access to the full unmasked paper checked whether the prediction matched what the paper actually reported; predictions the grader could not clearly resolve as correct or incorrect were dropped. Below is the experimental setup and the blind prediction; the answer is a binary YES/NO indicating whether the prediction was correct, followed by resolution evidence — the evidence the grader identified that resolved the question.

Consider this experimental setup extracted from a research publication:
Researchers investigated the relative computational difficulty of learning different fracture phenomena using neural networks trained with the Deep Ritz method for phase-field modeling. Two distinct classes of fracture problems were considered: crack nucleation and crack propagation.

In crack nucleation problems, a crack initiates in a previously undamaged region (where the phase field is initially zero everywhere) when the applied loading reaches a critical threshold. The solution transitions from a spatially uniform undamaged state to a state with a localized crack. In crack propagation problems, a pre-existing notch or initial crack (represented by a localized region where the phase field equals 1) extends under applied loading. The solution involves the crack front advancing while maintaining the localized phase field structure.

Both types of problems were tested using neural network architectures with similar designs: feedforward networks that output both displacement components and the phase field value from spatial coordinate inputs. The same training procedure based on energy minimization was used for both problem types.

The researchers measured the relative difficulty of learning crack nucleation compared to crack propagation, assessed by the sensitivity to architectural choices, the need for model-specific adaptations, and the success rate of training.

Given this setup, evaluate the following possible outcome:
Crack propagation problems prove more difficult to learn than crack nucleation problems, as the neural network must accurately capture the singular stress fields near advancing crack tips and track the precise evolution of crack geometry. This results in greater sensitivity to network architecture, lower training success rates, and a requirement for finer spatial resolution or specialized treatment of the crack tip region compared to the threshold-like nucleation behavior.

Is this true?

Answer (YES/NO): NO